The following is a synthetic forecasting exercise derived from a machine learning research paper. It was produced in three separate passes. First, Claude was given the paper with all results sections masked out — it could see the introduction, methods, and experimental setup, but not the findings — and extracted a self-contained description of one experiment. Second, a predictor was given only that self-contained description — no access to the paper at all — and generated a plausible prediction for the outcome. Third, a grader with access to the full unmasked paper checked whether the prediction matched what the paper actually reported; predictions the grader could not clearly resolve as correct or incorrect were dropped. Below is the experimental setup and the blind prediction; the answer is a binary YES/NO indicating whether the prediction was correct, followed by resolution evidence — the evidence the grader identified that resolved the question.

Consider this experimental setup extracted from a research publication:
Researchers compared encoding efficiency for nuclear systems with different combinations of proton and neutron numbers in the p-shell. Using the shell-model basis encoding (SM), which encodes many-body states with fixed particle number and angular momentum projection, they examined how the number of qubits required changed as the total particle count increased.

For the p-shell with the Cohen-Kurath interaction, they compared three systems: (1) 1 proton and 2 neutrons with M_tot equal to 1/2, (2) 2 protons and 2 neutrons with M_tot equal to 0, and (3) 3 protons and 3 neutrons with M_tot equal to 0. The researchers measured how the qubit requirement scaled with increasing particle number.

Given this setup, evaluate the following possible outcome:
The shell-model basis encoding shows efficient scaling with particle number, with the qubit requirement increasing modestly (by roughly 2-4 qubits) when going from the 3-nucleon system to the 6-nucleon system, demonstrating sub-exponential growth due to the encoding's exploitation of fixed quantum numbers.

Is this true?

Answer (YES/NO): YES